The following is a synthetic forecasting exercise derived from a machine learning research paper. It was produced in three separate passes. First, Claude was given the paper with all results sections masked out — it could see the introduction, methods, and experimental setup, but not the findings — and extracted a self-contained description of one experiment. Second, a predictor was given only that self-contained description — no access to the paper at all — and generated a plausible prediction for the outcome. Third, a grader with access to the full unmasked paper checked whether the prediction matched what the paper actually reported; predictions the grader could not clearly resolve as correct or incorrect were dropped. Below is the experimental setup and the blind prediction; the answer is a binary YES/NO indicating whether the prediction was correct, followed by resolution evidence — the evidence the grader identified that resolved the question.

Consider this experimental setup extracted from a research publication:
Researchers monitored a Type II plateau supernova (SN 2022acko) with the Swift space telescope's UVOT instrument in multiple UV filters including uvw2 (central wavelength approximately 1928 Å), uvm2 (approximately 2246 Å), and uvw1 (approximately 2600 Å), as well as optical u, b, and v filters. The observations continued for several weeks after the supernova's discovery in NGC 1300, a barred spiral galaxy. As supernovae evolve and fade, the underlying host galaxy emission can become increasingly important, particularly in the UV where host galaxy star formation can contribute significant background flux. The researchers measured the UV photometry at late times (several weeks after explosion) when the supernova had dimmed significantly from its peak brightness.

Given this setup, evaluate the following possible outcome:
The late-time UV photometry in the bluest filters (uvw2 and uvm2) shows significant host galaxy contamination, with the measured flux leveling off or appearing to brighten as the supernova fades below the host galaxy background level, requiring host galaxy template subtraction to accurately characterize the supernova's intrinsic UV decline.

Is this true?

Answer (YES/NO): NO